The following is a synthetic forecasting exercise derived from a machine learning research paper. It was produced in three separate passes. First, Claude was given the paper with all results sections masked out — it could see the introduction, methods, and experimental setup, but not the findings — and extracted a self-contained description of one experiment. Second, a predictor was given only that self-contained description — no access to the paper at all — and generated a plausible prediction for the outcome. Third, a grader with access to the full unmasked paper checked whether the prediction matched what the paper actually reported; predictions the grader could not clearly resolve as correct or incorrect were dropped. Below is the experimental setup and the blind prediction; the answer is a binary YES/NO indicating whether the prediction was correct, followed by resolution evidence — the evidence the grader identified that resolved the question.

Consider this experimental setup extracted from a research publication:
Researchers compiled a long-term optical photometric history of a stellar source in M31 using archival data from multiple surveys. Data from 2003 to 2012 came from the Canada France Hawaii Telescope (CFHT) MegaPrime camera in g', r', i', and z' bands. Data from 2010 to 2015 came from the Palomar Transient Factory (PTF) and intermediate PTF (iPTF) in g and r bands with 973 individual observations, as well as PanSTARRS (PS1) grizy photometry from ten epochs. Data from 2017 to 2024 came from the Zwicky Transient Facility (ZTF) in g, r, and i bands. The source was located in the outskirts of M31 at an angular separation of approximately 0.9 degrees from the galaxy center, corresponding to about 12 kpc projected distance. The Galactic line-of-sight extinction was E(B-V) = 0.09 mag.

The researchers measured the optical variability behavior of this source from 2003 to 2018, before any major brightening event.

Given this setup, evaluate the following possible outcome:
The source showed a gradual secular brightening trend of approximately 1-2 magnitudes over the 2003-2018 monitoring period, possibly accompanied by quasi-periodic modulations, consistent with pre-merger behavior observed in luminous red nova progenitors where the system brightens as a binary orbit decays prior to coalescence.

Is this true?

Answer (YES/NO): NO